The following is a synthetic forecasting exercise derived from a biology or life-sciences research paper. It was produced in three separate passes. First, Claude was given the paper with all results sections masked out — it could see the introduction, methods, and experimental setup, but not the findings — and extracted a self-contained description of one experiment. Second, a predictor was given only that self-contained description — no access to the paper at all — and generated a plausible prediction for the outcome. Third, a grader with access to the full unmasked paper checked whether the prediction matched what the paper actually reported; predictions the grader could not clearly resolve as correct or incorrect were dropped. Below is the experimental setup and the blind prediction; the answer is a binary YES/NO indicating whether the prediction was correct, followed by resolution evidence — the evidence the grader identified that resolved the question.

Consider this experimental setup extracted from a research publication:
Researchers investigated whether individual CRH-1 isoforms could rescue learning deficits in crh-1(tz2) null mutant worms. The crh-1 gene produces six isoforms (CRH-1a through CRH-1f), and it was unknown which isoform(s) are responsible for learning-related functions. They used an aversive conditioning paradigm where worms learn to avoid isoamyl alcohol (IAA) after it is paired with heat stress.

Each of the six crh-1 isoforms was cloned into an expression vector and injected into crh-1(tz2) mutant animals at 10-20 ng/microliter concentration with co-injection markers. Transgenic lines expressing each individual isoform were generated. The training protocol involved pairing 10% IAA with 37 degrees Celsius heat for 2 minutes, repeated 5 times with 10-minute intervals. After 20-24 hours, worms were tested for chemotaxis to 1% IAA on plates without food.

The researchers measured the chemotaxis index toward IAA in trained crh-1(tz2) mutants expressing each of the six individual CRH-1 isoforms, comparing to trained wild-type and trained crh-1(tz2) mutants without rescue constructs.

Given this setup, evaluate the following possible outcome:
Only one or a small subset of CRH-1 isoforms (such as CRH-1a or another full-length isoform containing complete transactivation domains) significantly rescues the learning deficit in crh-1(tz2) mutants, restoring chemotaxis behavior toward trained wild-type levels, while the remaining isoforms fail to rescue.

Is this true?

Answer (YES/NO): NO